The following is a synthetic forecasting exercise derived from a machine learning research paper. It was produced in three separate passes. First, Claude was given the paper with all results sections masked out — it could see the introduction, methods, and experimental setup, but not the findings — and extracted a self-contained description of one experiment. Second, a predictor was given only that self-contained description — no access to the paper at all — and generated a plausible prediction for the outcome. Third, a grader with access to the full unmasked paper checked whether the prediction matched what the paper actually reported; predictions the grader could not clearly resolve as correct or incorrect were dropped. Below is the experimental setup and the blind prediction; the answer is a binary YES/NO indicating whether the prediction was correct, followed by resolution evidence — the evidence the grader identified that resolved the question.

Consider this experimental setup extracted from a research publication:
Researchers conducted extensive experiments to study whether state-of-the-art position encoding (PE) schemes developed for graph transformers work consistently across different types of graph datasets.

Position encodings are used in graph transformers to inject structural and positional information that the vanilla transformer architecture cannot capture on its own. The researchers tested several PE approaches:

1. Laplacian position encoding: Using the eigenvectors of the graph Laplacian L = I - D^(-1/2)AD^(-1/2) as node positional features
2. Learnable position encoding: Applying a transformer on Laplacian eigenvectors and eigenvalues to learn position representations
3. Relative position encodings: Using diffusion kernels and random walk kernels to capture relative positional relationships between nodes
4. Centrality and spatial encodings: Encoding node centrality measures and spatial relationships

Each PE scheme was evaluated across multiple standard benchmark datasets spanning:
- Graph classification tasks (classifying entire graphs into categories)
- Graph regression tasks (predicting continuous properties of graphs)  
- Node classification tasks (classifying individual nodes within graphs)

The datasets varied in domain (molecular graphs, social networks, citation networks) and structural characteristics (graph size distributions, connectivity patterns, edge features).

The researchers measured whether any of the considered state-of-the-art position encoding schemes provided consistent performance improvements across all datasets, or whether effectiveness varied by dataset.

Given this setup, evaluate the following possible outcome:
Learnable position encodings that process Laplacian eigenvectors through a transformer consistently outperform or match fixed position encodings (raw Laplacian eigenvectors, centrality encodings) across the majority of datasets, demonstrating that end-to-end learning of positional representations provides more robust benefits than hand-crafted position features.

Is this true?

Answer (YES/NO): NO